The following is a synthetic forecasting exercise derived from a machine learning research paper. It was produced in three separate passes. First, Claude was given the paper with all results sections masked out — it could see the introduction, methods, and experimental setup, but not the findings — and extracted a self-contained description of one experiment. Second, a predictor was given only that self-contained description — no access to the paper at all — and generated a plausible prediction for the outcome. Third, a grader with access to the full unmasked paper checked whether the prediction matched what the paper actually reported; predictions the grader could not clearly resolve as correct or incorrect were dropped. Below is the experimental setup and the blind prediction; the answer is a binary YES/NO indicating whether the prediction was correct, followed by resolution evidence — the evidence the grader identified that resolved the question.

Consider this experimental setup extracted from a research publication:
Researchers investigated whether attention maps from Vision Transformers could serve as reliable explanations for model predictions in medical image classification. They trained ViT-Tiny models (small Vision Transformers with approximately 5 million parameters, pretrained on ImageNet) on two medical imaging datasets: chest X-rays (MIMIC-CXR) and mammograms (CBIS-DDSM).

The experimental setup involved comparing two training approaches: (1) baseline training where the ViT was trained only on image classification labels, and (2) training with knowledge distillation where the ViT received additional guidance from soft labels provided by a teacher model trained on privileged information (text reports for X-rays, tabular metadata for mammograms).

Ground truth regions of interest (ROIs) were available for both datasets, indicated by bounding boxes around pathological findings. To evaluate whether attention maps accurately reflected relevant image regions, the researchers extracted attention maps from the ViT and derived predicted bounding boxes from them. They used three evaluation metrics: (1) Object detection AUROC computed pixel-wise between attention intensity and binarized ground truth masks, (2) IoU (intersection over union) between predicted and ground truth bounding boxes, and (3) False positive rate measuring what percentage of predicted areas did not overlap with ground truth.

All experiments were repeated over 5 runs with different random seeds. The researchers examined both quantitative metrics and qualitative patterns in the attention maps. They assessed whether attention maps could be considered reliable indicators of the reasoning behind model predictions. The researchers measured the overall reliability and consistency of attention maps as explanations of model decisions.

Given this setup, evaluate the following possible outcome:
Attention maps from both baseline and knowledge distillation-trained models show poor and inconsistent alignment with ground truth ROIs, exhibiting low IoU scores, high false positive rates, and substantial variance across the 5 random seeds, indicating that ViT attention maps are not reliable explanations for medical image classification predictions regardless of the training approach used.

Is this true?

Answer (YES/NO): NO